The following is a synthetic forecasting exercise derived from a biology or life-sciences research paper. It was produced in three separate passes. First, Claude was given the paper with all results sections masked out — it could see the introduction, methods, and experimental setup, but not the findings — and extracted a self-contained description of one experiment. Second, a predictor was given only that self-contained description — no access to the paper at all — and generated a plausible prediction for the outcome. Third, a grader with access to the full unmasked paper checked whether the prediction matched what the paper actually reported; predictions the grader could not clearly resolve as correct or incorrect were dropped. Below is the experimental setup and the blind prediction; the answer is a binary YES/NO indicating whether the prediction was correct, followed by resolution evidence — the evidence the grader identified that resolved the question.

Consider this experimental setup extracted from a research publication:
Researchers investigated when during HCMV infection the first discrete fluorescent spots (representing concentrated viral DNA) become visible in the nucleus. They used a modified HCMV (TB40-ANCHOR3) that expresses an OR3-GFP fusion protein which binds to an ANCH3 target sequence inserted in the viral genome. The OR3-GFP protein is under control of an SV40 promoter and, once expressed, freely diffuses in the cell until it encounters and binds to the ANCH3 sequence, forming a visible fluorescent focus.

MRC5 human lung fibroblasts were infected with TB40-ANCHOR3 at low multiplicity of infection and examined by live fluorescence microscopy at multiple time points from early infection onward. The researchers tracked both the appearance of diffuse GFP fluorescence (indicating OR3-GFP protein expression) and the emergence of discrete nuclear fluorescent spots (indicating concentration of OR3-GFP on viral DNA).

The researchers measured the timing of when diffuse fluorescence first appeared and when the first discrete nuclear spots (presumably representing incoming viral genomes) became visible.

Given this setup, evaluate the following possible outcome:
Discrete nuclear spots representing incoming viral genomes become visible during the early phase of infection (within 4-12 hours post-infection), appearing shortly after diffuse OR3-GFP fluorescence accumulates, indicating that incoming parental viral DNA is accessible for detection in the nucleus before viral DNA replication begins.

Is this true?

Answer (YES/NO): NO